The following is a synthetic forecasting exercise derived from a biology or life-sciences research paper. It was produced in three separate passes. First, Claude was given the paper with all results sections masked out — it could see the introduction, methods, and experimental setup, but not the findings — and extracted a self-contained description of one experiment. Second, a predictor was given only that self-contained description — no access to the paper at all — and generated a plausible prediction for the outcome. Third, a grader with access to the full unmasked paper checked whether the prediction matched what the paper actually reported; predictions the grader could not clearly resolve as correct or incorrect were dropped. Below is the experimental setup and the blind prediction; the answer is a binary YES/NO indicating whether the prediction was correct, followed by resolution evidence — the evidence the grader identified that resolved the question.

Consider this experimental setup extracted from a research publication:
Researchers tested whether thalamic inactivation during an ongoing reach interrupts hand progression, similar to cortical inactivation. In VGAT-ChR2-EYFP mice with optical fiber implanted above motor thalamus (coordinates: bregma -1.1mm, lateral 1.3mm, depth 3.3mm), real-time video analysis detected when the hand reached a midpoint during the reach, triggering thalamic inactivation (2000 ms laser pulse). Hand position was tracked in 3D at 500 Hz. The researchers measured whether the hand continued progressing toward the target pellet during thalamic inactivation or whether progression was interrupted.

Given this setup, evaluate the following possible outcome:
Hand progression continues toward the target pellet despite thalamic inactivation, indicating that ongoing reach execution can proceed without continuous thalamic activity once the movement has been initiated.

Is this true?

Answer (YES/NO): NO